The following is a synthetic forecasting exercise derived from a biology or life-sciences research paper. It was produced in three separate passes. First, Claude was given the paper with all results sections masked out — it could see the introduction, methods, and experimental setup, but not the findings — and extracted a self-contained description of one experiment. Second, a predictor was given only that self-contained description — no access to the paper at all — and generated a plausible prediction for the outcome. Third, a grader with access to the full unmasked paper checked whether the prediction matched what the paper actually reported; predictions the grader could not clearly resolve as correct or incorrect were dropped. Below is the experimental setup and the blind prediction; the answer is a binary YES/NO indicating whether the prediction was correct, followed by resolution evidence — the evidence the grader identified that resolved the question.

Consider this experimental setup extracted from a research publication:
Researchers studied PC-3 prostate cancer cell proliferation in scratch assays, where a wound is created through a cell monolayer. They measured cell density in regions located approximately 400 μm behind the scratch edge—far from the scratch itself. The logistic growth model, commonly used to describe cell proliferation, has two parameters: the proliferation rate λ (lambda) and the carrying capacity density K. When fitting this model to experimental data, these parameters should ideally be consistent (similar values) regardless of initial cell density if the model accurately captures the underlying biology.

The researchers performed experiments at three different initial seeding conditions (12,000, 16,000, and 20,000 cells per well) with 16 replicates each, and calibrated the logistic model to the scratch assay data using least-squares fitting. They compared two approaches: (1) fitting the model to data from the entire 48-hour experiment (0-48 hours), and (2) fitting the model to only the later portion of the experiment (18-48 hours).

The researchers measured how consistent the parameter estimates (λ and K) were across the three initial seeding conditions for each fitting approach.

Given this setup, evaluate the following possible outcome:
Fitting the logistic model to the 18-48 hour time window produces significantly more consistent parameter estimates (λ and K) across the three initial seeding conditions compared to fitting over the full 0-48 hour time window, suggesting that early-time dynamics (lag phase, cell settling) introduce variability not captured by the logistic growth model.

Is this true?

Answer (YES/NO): NO